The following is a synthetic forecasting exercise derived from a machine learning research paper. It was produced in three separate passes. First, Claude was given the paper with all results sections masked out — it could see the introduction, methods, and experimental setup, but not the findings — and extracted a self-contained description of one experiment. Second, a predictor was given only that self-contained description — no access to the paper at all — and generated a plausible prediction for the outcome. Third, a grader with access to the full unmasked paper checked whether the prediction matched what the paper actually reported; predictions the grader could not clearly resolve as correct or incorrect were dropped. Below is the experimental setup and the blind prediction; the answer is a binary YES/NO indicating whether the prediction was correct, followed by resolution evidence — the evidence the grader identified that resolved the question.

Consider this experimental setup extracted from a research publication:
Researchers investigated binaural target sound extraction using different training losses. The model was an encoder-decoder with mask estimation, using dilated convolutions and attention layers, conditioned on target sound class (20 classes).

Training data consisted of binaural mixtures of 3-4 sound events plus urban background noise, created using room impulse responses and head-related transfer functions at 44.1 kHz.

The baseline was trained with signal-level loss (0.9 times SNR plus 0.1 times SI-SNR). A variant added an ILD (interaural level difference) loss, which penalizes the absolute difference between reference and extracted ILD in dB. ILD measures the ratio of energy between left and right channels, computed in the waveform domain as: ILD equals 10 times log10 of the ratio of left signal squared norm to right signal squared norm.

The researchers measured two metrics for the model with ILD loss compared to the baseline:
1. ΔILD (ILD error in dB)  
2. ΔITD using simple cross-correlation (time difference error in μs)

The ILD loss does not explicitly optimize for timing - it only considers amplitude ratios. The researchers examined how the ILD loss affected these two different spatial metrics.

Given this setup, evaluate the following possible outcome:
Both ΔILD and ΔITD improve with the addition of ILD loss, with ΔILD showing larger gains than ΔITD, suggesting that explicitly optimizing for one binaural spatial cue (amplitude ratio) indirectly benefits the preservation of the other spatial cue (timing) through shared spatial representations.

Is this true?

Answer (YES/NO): NO